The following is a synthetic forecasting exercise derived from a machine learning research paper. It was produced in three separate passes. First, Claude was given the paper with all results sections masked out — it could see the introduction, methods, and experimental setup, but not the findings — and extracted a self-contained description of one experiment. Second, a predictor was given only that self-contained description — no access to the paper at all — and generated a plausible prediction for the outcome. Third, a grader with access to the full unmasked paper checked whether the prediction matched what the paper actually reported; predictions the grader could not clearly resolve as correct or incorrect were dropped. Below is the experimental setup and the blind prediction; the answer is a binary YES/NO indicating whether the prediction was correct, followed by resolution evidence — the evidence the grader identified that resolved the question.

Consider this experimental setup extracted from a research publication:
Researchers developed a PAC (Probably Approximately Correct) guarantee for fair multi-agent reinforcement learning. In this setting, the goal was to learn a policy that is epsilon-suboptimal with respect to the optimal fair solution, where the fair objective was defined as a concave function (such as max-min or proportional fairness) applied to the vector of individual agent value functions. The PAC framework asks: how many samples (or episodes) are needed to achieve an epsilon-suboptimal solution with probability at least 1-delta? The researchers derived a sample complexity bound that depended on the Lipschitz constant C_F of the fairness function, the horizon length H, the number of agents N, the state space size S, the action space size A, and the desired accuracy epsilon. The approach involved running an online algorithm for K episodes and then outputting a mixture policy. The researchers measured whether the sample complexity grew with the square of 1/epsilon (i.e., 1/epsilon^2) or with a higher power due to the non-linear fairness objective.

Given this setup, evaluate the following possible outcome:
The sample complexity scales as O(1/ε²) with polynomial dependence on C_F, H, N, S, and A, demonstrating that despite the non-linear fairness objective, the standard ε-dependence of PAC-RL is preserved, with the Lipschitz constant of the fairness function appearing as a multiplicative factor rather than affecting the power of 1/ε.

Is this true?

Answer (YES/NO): YES